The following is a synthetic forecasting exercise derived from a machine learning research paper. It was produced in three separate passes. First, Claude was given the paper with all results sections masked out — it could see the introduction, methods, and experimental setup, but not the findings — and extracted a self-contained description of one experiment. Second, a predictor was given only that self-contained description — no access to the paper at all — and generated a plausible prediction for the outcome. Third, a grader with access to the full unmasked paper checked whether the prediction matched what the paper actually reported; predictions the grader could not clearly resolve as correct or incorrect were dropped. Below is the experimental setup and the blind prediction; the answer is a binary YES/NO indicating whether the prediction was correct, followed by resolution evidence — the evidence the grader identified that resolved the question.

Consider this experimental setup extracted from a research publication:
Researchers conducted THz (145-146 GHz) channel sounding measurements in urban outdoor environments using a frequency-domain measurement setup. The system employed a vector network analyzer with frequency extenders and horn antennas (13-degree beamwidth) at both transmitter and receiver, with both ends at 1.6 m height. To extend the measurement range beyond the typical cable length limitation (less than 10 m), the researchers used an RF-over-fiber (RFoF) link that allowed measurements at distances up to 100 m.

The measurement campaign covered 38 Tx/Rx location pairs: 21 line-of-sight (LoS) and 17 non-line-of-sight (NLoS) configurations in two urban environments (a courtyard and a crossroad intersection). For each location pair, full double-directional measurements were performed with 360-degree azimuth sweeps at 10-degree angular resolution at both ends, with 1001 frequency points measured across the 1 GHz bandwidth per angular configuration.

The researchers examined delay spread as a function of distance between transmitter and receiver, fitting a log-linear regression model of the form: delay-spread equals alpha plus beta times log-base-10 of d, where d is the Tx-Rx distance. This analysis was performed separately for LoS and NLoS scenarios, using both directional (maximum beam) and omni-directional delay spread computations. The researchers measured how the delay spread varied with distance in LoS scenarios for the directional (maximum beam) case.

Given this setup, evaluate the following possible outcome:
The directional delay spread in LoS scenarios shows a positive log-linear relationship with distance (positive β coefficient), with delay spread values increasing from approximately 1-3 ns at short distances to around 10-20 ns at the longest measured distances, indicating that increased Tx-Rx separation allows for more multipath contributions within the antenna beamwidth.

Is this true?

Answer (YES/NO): NO